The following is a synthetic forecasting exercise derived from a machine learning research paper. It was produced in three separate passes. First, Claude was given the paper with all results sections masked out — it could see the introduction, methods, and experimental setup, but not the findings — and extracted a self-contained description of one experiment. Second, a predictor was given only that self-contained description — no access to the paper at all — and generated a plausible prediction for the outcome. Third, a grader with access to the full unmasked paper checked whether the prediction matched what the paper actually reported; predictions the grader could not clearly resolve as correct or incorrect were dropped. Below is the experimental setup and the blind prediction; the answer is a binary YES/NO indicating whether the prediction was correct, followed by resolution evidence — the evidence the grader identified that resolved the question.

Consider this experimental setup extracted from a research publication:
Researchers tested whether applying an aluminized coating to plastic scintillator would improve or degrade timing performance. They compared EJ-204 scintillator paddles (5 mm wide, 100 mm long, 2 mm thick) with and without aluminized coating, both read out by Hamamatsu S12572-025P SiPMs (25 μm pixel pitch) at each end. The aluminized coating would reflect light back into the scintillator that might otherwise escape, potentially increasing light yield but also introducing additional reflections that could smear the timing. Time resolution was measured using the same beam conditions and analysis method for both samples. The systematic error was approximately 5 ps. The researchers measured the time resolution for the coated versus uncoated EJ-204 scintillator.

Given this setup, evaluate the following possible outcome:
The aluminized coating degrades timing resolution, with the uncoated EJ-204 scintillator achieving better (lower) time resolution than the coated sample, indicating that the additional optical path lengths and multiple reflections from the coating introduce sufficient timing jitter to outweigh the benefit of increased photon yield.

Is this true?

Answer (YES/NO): YES